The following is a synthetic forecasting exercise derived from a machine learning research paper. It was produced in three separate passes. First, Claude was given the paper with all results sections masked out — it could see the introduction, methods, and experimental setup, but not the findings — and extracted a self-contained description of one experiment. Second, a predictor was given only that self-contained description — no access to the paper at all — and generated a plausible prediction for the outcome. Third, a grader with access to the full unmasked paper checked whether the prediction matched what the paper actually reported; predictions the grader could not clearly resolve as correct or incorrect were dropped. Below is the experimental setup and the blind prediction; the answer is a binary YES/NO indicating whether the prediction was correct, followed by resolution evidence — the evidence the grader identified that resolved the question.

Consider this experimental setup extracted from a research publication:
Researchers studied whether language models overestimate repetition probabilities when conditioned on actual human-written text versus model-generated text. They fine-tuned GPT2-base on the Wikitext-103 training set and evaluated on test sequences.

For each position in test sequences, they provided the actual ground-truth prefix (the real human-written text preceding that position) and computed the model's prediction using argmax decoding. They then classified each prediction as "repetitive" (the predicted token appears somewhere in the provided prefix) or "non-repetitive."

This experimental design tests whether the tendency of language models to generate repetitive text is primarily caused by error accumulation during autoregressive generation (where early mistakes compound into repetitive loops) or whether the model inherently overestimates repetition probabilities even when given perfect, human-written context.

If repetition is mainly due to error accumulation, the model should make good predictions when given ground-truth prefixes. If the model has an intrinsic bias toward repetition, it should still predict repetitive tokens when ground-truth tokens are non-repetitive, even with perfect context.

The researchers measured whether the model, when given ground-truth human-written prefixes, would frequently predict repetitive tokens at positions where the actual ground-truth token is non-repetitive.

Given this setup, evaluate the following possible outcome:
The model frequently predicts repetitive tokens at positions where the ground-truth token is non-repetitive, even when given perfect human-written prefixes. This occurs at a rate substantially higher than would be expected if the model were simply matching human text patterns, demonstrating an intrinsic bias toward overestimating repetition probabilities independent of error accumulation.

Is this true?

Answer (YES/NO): YES